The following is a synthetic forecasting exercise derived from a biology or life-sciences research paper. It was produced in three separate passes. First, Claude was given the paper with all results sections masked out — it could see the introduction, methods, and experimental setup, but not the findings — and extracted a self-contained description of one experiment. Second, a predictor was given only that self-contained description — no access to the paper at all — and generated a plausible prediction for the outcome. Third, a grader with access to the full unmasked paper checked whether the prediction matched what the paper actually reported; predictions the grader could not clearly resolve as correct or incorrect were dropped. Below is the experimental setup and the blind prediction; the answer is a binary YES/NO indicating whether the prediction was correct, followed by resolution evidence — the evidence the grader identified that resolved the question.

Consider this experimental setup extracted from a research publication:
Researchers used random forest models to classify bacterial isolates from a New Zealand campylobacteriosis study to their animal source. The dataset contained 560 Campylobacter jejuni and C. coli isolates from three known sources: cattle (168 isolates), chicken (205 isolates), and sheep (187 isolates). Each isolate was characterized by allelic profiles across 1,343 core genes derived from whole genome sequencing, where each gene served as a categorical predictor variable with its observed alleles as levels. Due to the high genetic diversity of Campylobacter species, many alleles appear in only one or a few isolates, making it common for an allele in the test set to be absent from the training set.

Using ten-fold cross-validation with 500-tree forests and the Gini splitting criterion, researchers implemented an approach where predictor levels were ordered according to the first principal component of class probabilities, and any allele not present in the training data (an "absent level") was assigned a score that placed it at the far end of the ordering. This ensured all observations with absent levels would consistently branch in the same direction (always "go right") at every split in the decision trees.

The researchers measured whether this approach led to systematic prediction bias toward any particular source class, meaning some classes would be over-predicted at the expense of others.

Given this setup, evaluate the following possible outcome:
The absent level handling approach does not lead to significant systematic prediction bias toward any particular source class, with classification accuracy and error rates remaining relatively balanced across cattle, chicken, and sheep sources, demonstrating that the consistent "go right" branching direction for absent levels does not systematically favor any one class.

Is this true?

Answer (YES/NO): NO